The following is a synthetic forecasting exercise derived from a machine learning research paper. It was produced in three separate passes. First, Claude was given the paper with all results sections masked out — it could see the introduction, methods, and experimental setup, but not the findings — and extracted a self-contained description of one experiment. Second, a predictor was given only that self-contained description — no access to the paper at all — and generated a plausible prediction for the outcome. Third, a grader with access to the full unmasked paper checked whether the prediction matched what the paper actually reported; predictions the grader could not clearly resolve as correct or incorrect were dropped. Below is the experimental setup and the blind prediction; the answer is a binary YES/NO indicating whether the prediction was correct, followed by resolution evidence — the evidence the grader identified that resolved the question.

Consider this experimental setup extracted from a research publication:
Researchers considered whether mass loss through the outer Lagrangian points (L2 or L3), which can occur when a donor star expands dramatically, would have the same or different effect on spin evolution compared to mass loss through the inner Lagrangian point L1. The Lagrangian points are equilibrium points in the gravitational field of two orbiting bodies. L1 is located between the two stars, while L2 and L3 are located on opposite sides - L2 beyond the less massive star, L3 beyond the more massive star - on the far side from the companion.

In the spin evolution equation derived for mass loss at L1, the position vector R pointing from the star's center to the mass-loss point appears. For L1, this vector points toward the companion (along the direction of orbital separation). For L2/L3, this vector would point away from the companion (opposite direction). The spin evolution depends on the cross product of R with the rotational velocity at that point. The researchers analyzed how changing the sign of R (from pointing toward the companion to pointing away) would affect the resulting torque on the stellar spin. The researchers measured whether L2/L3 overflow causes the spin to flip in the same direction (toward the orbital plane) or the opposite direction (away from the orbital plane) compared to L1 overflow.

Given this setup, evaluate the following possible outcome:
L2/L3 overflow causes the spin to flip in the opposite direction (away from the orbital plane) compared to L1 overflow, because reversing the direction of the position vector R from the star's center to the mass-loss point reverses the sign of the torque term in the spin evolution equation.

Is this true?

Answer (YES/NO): NO